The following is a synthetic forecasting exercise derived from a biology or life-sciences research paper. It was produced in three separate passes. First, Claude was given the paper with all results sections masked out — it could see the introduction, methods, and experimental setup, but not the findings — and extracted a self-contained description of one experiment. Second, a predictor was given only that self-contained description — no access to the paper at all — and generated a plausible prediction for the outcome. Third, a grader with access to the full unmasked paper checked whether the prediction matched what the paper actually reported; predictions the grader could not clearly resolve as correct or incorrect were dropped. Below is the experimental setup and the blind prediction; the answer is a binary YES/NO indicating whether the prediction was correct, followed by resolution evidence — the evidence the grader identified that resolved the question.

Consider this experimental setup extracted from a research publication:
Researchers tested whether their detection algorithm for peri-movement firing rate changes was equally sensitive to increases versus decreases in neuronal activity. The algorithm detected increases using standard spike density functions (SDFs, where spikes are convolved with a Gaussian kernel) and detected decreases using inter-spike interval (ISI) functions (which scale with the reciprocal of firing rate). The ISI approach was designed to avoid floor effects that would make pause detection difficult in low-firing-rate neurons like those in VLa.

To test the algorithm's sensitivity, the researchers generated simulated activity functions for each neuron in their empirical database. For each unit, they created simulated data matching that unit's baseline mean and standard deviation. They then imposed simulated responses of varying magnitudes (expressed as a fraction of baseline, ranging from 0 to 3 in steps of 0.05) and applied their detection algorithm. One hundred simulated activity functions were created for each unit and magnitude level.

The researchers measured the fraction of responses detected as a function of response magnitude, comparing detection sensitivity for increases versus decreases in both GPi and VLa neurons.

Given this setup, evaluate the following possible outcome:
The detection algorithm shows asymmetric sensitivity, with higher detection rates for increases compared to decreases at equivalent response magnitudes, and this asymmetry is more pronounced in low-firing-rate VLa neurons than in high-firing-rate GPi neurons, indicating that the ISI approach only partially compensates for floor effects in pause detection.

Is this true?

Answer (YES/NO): NO